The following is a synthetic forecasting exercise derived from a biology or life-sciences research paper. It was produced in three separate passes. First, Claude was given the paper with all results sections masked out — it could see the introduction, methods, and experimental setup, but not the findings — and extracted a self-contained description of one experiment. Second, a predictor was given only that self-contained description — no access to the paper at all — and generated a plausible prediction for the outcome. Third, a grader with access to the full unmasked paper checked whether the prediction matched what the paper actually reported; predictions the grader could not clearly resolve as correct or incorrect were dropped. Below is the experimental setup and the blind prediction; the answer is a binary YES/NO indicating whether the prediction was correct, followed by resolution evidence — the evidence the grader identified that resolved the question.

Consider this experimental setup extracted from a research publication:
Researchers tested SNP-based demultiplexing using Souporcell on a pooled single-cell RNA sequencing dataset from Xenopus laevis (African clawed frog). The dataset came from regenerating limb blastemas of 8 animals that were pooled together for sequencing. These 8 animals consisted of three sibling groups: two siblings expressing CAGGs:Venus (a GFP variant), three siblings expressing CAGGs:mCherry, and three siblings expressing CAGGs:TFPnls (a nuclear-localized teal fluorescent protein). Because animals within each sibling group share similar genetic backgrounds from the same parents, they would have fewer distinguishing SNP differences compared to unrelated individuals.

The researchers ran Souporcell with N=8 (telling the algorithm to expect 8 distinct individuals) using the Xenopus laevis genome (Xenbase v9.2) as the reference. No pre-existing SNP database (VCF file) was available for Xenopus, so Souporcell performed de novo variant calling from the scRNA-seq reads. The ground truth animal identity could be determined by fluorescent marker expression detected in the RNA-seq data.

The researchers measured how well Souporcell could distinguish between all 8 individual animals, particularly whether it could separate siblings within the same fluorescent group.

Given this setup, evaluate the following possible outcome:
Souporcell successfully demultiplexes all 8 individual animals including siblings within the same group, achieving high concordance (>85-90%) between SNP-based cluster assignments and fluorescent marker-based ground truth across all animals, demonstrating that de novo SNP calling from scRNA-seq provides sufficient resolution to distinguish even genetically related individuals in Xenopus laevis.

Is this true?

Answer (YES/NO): NO